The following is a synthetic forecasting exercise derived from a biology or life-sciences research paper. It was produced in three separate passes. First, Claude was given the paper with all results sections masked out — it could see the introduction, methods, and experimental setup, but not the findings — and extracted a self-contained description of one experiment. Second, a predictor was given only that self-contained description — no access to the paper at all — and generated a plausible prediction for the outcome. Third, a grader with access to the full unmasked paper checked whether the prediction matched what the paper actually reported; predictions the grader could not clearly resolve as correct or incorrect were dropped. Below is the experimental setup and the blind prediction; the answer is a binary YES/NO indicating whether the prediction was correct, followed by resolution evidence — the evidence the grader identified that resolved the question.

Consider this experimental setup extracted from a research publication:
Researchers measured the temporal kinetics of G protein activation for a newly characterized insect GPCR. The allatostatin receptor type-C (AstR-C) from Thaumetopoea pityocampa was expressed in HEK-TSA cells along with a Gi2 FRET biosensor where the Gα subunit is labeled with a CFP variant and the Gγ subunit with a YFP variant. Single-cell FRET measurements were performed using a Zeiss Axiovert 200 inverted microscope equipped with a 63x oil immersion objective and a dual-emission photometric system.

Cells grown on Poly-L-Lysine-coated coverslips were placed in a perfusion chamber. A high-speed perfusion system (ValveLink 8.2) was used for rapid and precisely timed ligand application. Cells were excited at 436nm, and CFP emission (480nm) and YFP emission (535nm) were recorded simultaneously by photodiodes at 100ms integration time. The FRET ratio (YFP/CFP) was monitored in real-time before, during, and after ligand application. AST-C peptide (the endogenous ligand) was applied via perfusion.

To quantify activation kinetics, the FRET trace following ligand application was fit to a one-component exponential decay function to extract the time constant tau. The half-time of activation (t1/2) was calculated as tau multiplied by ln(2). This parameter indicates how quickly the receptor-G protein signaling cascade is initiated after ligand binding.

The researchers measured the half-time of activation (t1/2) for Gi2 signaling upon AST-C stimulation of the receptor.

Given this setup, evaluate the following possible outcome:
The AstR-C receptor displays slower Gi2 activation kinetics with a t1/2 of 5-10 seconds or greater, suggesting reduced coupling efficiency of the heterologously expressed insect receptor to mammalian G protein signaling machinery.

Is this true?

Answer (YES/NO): NO